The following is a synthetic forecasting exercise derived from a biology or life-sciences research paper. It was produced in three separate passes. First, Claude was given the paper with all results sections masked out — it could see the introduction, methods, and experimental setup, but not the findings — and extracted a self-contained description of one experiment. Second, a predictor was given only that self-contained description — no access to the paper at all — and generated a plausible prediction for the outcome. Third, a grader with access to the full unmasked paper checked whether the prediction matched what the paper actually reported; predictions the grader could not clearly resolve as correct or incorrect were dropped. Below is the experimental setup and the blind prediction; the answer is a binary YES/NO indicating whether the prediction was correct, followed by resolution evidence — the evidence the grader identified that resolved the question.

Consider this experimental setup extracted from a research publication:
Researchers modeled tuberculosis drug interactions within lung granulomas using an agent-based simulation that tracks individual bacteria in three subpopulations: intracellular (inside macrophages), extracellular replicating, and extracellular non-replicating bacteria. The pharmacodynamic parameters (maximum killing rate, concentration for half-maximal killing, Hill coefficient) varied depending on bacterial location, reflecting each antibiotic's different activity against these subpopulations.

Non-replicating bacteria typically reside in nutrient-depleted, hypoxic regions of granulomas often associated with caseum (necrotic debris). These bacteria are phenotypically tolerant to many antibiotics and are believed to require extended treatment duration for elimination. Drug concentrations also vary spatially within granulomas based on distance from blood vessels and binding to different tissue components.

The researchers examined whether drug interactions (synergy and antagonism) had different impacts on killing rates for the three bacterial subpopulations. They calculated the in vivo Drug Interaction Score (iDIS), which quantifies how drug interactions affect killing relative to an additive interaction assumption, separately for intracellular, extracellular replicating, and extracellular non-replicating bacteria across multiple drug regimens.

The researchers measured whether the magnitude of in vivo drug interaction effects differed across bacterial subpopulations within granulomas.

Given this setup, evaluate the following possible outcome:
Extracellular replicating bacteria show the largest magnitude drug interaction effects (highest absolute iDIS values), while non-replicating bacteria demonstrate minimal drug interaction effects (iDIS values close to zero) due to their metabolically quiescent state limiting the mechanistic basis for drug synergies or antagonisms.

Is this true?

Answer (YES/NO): NO